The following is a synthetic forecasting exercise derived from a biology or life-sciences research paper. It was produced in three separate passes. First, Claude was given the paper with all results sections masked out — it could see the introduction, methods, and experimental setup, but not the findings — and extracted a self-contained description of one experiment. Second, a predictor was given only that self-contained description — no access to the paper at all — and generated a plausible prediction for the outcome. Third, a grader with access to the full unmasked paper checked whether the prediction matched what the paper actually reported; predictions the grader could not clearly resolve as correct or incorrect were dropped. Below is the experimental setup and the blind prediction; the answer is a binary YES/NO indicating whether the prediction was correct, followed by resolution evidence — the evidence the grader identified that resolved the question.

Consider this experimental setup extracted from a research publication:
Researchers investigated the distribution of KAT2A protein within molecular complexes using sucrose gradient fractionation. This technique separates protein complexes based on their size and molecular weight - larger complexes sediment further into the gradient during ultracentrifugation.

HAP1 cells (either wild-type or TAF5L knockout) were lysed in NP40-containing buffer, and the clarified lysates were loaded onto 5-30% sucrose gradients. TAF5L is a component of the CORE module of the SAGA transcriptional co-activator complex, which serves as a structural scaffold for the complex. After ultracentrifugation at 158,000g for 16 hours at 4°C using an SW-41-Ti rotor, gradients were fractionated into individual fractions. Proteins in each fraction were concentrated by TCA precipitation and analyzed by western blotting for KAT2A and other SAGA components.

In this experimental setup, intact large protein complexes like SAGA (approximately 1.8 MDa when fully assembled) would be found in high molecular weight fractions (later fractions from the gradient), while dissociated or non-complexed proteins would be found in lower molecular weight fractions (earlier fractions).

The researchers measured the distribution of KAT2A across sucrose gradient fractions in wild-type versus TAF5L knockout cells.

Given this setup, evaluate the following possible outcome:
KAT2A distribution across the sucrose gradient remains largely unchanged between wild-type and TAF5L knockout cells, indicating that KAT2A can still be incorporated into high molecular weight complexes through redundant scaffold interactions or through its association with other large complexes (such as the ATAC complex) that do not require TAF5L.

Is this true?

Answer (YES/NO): NO